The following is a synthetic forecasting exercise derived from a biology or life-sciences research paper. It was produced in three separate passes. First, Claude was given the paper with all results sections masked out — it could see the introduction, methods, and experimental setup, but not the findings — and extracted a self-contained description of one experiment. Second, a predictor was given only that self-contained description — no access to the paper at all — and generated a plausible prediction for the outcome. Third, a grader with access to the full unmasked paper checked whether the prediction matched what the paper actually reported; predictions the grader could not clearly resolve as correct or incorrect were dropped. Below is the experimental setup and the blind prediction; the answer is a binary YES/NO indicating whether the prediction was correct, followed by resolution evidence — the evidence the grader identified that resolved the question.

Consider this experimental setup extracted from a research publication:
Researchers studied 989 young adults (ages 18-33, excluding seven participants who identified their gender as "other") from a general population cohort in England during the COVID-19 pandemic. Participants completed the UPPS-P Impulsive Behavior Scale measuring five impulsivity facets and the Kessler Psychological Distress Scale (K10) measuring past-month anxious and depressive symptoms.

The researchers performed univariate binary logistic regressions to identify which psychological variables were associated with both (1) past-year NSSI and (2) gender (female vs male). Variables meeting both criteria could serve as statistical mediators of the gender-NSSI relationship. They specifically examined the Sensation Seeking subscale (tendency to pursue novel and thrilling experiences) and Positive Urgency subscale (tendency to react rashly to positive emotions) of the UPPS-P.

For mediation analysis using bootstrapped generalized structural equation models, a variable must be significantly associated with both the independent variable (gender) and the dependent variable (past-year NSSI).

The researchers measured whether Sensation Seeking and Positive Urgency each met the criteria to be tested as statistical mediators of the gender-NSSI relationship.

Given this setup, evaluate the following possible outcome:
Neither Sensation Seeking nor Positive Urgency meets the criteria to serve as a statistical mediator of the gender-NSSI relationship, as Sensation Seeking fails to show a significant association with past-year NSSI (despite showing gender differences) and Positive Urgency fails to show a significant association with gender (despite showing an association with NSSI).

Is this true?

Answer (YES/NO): NO